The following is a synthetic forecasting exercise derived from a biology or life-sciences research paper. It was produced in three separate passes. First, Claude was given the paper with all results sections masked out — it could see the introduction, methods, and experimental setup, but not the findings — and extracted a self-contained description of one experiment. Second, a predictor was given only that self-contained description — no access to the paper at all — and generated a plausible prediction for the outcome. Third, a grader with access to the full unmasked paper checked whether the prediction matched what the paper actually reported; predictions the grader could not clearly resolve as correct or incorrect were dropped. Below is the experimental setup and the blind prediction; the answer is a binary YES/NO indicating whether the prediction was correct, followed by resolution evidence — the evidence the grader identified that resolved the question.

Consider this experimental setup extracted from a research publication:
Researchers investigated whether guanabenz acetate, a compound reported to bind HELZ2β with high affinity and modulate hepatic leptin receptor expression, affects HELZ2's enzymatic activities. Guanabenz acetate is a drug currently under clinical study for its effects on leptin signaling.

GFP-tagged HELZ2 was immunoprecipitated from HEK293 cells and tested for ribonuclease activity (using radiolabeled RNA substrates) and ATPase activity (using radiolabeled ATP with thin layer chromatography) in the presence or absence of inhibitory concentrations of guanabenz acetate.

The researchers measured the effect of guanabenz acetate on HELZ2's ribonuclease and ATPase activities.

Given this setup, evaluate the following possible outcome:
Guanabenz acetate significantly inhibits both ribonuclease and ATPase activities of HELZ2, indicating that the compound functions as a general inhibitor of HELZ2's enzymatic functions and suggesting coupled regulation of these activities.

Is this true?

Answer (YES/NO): NO